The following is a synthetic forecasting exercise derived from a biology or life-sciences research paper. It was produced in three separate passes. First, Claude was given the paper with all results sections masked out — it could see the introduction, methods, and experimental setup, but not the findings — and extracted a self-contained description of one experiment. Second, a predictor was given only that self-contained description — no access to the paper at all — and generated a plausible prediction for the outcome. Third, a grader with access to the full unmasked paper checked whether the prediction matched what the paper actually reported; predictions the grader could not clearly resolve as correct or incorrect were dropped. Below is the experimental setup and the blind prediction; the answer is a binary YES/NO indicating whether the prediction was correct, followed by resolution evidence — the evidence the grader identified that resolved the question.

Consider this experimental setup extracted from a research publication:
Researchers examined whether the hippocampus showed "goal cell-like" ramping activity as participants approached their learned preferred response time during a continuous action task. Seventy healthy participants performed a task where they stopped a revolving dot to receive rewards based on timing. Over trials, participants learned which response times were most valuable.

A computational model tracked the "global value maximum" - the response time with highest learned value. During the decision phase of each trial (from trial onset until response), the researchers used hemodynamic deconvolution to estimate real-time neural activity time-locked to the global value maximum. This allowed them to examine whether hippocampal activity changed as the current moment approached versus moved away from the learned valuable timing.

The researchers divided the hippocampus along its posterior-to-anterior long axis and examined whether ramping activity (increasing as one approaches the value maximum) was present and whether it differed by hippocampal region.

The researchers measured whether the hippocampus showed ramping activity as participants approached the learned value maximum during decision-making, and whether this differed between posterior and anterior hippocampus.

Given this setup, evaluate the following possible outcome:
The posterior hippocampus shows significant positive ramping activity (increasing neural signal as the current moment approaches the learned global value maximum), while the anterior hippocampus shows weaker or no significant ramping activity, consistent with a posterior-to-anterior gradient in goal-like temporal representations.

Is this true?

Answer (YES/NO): NO